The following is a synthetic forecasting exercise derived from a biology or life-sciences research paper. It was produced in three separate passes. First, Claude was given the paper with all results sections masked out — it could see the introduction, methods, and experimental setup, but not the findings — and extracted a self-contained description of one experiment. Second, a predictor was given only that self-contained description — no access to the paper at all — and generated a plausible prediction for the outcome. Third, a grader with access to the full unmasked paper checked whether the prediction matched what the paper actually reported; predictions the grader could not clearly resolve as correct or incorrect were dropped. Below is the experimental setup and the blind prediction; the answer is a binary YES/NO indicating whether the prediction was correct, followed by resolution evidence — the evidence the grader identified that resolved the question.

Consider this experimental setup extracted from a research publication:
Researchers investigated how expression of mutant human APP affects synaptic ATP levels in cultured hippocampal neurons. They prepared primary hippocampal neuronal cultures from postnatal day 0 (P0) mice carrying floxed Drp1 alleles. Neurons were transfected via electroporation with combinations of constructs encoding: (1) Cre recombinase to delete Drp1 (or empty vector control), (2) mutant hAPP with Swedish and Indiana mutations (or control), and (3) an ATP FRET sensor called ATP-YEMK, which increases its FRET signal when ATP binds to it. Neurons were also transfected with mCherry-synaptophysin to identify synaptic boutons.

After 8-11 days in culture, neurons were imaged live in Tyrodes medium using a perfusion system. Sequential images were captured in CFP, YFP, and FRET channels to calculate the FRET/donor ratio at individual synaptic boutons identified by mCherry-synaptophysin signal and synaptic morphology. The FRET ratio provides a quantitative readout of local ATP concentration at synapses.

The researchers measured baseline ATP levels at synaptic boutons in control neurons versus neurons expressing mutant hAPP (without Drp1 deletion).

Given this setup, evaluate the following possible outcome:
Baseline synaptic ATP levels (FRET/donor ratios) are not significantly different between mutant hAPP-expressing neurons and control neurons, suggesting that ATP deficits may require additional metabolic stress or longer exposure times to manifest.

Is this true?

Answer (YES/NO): YES